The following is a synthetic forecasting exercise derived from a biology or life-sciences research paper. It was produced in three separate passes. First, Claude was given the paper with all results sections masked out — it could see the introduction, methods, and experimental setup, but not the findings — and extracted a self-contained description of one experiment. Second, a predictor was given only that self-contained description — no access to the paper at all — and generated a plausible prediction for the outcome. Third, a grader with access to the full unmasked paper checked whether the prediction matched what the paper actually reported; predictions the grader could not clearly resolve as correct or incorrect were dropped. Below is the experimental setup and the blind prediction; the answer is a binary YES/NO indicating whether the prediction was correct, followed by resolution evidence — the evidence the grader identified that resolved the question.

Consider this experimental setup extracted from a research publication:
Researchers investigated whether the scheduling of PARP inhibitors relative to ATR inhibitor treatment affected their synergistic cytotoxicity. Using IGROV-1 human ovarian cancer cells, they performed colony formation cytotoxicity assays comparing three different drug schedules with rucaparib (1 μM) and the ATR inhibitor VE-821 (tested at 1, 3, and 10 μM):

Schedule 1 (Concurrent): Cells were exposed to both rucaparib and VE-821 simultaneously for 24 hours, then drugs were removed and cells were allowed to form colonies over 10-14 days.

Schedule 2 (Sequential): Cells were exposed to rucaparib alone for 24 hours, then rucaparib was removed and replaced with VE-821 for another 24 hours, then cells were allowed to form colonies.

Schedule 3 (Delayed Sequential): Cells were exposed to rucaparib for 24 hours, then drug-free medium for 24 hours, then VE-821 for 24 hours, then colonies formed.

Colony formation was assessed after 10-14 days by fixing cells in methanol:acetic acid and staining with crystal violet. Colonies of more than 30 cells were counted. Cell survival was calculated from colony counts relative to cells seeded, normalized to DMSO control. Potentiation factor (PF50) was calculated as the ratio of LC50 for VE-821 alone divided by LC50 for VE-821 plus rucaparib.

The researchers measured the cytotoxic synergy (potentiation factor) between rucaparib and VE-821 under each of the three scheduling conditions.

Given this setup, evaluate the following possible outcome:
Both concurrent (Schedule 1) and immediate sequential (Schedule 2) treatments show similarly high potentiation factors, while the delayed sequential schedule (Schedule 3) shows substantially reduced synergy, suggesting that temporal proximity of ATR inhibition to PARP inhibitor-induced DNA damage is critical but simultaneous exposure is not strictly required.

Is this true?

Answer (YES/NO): NO